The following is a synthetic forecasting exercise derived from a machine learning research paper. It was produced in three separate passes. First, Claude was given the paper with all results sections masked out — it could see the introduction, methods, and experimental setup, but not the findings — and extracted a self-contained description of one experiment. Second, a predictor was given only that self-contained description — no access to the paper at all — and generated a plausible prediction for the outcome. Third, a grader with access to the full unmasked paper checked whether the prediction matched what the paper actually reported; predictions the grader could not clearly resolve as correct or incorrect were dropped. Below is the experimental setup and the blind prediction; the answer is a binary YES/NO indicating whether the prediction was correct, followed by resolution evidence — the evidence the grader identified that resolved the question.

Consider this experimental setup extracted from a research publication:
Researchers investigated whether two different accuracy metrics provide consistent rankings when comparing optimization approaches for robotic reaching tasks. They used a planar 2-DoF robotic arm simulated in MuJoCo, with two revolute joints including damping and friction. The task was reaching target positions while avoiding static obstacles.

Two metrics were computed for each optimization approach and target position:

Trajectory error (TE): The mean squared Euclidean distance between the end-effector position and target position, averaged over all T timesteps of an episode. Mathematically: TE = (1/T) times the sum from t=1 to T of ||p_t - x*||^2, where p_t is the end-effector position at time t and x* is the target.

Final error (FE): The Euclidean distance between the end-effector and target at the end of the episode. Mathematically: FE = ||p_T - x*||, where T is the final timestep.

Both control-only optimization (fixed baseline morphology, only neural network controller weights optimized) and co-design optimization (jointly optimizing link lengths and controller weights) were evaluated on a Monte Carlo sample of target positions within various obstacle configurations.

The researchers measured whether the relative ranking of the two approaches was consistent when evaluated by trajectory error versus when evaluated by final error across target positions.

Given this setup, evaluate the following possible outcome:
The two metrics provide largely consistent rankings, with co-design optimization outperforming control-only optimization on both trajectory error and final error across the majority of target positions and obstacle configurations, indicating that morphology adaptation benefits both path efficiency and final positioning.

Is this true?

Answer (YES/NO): NO